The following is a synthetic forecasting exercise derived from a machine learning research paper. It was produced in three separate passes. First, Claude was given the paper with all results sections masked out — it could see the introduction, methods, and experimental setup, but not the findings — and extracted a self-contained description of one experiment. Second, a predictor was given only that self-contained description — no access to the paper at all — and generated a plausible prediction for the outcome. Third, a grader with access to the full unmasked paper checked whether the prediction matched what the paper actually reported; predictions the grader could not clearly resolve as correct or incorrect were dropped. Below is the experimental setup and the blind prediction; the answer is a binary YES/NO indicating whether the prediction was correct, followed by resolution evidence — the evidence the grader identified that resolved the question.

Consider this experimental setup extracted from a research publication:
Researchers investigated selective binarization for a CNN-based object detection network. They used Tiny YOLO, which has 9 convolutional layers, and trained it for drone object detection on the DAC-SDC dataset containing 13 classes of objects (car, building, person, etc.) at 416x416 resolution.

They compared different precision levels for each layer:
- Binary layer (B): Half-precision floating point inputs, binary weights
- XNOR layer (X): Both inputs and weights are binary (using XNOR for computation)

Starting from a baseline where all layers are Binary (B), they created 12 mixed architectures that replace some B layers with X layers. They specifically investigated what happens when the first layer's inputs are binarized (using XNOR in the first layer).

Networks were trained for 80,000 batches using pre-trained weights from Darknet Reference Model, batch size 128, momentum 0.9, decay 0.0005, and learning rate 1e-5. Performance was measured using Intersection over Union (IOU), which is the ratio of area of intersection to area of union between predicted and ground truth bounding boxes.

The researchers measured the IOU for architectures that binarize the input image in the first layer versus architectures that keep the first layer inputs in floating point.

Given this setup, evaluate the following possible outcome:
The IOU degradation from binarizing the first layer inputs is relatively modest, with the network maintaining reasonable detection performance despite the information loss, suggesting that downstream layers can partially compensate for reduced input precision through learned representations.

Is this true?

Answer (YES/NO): NO